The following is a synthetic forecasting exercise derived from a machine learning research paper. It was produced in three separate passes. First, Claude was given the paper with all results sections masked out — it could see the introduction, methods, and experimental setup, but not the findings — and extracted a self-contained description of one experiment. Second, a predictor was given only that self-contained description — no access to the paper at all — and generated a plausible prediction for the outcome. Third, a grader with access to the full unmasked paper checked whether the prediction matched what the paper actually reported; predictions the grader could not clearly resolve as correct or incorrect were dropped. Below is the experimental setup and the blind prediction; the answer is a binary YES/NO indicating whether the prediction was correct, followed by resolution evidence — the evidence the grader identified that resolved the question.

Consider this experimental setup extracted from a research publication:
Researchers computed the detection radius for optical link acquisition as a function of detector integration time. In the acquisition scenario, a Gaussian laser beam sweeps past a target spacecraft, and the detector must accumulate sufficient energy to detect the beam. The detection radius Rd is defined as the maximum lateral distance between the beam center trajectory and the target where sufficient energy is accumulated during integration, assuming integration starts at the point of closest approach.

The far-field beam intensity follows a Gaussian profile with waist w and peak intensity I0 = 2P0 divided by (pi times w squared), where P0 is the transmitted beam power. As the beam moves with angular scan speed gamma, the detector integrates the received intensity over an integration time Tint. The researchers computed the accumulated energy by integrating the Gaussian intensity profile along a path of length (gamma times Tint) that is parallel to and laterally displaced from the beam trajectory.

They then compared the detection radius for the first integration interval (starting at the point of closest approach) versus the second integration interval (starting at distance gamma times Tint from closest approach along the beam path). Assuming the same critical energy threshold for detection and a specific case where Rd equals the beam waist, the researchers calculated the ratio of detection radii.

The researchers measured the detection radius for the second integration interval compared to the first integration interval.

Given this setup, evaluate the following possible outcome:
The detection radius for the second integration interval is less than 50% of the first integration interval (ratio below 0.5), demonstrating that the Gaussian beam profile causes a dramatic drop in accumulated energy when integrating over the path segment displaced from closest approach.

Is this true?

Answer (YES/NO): NO